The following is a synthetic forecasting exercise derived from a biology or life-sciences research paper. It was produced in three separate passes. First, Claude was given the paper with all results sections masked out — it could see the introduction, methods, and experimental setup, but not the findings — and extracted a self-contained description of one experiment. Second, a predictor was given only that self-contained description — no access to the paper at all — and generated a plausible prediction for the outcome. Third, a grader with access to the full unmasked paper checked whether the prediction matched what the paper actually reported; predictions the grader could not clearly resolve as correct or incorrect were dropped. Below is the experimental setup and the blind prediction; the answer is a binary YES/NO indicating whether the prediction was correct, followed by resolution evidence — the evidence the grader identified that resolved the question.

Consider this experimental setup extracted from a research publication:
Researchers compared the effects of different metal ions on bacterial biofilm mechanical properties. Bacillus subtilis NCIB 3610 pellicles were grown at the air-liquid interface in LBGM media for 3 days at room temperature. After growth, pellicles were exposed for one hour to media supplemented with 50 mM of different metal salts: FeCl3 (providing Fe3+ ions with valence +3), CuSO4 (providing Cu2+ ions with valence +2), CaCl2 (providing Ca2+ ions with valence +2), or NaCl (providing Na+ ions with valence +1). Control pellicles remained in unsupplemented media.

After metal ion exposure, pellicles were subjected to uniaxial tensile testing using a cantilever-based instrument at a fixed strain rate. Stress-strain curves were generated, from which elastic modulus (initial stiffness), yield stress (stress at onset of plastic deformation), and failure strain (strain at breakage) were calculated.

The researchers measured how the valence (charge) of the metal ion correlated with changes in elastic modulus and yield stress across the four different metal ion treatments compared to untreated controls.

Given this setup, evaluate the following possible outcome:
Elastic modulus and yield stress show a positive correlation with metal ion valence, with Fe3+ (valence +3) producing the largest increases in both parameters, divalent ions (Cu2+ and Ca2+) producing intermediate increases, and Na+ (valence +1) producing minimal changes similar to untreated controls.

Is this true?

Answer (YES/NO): NO